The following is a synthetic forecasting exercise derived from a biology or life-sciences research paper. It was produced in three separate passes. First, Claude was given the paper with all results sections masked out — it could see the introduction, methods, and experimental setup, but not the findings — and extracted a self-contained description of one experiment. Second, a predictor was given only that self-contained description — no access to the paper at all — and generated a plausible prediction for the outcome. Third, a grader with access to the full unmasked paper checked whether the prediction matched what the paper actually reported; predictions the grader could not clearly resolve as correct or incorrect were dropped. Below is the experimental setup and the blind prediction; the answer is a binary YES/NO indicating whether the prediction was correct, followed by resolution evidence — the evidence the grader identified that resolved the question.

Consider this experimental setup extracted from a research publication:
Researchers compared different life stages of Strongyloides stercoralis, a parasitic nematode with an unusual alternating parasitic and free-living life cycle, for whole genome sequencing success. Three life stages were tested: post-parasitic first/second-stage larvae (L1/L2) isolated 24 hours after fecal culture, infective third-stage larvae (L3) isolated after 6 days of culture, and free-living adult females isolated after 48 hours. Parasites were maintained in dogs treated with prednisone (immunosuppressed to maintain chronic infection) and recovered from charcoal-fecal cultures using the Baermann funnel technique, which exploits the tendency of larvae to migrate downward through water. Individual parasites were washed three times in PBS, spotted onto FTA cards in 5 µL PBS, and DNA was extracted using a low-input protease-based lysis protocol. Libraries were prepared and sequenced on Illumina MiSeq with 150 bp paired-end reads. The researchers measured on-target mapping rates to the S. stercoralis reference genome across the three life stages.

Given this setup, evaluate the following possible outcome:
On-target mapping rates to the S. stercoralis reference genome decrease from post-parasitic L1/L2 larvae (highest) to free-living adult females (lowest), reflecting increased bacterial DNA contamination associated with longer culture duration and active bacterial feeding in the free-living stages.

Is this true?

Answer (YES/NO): NO